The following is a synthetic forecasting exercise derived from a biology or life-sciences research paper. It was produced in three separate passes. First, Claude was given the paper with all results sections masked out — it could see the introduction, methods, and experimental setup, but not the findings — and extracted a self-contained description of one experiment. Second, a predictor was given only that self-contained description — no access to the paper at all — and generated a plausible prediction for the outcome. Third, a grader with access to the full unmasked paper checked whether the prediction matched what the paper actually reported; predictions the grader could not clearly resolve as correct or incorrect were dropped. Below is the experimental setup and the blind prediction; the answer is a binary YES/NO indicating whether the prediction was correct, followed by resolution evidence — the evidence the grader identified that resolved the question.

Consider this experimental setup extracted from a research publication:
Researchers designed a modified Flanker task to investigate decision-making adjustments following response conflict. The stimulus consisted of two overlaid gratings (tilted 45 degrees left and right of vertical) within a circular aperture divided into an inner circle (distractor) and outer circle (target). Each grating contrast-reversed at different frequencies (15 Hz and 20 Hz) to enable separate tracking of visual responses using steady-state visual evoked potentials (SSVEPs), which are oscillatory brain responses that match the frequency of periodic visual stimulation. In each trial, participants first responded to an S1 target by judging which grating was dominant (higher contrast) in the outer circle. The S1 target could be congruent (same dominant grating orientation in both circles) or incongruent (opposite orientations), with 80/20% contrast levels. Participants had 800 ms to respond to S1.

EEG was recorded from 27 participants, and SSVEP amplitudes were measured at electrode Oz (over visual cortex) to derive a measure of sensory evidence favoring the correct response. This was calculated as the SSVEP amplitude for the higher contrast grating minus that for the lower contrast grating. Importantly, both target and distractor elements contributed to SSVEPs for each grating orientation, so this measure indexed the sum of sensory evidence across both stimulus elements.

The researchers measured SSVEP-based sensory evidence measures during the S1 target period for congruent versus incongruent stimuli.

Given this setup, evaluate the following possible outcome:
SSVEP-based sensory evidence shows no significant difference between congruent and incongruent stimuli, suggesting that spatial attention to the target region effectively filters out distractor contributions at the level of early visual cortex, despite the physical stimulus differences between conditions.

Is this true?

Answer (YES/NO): NO